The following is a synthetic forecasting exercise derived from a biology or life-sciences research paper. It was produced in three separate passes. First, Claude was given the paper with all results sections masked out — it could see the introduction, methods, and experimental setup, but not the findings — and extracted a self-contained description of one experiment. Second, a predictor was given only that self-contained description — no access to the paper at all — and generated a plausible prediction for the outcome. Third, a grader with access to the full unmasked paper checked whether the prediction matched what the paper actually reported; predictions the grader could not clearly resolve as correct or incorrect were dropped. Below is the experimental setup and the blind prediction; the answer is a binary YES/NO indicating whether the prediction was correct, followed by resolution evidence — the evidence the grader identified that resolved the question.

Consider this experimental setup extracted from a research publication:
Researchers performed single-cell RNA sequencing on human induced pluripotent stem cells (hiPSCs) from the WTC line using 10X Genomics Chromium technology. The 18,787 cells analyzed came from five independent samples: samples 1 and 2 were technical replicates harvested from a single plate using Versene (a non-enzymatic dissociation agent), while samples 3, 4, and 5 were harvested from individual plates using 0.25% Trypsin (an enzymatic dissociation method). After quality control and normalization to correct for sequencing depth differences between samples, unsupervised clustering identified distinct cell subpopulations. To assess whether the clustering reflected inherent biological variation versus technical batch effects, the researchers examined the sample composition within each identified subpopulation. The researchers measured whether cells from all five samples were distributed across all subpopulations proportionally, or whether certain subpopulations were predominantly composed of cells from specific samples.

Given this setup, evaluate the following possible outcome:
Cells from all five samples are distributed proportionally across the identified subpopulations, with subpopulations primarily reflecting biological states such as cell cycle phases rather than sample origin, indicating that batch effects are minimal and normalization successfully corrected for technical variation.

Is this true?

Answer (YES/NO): YES